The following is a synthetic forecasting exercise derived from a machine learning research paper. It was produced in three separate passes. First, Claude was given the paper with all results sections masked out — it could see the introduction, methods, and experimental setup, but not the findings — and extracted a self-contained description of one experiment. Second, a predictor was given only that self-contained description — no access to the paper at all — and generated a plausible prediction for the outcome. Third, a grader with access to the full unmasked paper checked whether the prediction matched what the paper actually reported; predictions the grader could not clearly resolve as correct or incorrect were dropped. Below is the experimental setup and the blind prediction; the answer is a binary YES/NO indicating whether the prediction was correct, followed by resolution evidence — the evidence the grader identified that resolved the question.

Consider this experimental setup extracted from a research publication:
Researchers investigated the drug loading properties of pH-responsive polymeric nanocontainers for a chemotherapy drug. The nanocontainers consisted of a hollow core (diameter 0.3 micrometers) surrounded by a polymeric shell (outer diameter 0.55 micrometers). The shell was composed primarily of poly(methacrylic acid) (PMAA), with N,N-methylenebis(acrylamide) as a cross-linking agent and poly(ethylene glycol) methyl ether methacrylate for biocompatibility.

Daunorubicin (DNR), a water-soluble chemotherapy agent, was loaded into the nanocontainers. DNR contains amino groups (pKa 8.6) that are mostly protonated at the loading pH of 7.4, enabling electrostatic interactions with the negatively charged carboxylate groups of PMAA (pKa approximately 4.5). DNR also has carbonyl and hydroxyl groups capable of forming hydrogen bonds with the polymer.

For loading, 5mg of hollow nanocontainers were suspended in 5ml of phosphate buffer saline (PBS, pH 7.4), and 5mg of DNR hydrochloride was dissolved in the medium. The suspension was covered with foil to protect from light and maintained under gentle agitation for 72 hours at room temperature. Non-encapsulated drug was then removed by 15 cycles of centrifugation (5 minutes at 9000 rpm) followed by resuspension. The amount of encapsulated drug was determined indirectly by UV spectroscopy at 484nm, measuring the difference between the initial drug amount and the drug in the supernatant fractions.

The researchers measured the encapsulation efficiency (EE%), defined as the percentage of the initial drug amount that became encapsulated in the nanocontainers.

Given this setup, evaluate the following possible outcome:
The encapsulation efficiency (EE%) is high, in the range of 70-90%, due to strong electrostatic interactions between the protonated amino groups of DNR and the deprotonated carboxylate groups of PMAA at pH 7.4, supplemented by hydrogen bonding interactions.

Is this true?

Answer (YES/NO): YES